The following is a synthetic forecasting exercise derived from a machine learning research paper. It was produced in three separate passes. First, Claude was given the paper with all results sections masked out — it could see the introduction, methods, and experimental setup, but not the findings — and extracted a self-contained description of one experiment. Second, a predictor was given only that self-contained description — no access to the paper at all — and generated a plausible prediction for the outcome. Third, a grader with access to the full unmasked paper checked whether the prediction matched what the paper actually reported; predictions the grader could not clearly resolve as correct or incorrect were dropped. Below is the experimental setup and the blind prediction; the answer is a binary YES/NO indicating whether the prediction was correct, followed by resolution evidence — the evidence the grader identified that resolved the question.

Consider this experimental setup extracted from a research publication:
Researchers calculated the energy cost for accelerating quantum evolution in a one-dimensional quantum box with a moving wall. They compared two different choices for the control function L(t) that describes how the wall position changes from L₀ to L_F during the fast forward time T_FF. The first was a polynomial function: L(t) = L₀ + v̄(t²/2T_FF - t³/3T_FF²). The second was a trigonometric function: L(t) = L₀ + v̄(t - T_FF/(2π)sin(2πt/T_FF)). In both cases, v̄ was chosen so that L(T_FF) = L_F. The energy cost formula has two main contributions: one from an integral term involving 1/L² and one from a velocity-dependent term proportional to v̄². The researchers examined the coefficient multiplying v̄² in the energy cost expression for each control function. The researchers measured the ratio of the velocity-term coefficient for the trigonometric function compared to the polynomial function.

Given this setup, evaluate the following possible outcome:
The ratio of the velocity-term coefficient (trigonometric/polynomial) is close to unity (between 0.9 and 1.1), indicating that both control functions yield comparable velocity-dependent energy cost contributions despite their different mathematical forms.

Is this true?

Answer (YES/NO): NO